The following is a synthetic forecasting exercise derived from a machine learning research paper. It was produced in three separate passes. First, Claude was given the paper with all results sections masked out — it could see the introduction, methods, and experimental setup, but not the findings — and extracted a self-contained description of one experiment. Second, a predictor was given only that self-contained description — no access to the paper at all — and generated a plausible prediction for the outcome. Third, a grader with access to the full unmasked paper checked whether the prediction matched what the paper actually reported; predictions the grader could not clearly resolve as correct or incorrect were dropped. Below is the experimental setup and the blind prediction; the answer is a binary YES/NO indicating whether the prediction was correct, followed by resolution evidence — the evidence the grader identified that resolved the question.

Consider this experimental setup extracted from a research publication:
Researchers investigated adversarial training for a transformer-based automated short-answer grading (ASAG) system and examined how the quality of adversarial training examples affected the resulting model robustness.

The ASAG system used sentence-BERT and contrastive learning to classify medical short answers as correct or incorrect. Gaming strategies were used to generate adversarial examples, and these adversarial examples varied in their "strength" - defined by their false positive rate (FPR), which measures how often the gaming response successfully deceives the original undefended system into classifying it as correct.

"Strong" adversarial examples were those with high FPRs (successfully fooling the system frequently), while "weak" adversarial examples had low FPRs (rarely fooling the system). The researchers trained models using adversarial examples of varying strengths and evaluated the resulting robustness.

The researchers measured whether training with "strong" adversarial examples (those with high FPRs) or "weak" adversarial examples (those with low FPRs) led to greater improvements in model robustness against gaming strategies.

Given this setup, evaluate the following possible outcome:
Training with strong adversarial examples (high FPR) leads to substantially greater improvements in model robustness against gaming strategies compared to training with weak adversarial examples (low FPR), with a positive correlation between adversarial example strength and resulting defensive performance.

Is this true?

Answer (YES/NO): YES